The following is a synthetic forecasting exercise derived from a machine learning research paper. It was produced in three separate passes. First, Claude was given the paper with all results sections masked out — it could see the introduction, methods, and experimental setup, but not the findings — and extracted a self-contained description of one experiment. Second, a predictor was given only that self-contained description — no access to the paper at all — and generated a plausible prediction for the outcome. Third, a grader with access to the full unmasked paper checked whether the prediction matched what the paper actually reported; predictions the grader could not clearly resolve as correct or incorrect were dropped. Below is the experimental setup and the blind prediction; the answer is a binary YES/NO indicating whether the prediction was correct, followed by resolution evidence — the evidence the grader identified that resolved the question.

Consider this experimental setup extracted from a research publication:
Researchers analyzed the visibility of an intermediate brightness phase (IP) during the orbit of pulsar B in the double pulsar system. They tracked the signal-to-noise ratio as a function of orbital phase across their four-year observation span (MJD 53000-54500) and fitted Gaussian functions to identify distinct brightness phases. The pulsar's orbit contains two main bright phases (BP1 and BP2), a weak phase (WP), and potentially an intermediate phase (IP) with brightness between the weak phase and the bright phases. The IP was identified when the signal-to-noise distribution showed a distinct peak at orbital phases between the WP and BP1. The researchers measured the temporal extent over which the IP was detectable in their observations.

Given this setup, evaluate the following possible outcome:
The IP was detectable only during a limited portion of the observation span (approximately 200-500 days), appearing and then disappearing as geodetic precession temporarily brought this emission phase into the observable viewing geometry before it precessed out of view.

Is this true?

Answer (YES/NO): NO